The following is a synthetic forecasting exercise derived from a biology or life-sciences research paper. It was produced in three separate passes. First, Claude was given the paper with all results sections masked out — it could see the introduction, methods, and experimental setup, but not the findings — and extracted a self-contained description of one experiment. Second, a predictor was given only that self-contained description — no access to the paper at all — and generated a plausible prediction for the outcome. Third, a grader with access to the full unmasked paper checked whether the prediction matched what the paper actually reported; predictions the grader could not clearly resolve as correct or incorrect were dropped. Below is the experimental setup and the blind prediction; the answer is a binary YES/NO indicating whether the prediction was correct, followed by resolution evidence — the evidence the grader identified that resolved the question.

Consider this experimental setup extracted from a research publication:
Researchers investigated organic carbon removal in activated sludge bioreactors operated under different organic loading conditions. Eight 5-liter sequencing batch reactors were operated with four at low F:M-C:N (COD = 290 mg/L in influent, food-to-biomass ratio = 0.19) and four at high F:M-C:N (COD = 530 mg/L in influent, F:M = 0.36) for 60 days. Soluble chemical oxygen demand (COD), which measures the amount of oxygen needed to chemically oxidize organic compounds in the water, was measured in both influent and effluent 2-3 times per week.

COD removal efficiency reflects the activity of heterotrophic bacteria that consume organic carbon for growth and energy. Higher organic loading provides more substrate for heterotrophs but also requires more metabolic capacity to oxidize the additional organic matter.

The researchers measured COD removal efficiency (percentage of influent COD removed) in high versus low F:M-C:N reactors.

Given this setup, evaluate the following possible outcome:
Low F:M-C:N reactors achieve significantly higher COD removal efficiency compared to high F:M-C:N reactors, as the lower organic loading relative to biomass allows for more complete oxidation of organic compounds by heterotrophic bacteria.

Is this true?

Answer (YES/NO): NO